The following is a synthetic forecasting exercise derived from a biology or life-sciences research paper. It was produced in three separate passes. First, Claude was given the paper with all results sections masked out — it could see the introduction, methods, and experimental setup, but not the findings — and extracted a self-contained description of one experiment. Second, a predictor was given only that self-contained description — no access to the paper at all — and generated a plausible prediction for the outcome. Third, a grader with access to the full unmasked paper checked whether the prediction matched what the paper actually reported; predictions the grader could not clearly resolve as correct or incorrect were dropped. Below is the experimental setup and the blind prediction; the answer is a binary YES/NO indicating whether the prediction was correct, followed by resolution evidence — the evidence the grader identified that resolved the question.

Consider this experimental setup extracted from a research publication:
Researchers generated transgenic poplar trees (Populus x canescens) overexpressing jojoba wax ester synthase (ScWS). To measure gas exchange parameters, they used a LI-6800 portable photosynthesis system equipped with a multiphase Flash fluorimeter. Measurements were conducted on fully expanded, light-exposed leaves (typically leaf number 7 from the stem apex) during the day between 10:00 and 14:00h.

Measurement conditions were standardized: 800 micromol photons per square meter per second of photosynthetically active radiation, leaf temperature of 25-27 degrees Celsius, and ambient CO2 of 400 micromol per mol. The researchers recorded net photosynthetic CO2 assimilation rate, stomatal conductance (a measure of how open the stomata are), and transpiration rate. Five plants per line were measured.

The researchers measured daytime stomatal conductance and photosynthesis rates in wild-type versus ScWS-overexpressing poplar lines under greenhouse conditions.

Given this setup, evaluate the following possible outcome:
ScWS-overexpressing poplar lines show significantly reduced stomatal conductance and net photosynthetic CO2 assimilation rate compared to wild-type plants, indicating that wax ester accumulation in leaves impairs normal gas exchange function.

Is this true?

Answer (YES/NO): NO